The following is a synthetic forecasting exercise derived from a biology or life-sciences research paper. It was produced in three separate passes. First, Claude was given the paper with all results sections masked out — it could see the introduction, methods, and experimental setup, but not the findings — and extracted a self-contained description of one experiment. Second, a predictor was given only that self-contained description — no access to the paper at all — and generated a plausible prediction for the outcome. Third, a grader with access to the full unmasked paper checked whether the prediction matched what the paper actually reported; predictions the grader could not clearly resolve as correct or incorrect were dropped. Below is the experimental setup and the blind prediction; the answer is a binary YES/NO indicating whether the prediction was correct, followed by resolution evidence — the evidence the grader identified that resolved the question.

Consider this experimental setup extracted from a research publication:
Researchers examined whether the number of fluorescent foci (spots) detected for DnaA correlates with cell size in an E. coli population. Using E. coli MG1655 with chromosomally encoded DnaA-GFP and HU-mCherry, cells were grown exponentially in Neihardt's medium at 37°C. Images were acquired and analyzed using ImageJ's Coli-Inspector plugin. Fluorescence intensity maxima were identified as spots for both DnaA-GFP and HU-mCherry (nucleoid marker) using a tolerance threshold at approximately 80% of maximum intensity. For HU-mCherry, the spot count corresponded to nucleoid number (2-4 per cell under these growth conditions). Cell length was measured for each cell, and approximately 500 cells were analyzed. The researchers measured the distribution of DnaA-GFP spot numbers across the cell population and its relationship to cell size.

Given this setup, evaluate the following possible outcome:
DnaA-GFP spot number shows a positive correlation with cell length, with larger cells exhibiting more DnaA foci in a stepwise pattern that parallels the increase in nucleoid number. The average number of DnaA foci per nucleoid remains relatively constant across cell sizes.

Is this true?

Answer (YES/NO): YES